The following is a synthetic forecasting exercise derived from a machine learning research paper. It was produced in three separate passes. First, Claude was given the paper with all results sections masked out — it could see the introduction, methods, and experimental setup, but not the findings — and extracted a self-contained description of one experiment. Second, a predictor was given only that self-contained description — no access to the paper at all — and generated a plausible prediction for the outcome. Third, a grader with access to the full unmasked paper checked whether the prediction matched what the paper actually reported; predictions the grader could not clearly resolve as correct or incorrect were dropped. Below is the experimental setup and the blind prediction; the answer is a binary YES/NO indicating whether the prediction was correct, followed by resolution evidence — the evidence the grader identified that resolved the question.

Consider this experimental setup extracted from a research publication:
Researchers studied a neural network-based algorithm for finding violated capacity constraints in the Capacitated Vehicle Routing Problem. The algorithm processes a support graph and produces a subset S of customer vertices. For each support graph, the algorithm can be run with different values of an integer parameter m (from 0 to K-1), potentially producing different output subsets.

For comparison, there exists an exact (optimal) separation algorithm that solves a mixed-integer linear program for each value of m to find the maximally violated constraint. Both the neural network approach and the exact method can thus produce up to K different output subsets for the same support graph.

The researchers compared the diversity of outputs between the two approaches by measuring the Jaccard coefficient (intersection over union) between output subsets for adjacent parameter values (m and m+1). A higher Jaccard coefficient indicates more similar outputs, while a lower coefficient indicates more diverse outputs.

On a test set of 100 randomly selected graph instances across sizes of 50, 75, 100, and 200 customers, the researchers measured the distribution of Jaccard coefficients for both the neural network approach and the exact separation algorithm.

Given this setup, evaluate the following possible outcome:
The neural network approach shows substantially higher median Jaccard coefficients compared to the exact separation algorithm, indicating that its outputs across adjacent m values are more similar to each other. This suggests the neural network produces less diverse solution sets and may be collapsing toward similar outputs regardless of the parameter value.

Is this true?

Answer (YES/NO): YES